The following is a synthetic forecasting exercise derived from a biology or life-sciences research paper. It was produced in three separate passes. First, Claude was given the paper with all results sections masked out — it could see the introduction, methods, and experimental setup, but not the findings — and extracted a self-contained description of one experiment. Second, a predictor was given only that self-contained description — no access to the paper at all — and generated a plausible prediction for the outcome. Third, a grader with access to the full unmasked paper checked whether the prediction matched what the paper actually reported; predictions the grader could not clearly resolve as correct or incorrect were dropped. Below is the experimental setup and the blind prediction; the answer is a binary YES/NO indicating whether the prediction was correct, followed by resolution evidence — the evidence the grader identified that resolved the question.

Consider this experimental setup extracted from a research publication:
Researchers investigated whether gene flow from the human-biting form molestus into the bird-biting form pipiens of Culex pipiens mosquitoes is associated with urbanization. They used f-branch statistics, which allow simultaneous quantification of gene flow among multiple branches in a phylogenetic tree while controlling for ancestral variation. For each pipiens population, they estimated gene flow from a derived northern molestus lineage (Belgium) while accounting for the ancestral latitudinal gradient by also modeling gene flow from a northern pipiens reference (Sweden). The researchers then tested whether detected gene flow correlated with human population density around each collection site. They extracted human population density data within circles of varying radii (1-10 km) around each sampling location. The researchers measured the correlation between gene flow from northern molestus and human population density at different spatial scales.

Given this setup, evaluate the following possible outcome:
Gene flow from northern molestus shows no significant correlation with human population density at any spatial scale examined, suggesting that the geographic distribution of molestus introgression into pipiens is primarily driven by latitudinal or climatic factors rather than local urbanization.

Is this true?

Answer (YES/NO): NO